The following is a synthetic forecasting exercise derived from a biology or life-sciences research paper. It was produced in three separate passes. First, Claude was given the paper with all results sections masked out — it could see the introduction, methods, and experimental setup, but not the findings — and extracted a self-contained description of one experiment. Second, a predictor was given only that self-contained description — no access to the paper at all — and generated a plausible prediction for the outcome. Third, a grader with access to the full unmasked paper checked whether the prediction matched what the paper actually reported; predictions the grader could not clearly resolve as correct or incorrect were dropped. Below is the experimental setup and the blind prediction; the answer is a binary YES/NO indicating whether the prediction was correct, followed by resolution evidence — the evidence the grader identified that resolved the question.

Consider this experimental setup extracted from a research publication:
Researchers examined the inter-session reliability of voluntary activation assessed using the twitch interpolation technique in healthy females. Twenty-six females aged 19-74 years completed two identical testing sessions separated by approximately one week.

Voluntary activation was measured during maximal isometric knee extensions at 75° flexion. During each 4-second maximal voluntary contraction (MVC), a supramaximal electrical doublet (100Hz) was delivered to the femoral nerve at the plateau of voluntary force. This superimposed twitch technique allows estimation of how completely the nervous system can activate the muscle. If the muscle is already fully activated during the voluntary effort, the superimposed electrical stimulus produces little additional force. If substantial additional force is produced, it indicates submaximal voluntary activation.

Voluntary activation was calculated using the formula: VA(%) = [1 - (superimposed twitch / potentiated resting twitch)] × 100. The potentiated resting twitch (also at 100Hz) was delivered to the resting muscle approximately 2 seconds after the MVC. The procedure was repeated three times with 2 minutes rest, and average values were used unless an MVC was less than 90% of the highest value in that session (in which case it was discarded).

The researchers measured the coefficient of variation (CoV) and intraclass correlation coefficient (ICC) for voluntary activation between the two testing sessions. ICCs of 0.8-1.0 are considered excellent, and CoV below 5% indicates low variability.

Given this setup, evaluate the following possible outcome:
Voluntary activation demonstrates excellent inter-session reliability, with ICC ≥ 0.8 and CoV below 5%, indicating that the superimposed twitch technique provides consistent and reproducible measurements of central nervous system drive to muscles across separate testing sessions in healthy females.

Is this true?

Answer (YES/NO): NO